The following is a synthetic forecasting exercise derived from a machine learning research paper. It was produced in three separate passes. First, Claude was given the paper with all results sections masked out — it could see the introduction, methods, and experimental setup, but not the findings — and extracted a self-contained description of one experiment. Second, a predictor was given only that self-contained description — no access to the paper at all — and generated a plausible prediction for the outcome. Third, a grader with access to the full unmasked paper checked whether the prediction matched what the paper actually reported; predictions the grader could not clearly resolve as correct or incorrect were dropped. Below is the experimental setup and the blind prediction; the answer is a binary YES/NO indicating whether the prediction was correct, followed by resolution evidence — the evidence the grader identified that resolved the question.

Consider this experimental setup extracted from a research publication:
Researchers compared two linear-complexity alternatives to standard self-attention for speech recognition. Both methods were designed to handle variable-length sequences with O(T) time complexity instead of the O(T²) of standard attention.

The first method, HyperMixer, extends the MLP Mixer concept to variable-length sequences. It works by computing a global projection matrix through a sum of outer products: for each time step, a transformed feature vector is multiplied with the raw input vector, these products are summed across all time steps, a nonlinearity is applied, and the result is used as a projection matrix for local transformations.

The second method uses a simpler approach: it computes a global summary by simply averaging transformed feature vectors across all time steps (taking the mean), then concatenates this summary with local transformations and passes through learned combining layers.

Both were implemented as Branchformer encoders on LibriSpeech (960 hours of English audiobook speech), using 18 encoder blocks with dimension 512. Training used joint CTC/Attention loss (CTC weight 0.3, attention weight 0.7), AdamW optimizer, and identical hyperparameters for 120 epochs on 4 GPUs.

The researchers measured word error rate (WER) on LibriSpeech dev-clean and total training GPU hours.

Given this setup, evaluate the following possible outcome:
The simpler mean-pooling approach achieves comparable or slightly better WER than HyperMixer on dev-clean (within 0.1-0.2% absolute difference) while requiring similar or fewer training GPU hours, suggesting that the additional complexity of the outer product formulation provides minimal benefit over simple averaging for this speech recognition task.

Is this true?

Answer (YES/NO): YES